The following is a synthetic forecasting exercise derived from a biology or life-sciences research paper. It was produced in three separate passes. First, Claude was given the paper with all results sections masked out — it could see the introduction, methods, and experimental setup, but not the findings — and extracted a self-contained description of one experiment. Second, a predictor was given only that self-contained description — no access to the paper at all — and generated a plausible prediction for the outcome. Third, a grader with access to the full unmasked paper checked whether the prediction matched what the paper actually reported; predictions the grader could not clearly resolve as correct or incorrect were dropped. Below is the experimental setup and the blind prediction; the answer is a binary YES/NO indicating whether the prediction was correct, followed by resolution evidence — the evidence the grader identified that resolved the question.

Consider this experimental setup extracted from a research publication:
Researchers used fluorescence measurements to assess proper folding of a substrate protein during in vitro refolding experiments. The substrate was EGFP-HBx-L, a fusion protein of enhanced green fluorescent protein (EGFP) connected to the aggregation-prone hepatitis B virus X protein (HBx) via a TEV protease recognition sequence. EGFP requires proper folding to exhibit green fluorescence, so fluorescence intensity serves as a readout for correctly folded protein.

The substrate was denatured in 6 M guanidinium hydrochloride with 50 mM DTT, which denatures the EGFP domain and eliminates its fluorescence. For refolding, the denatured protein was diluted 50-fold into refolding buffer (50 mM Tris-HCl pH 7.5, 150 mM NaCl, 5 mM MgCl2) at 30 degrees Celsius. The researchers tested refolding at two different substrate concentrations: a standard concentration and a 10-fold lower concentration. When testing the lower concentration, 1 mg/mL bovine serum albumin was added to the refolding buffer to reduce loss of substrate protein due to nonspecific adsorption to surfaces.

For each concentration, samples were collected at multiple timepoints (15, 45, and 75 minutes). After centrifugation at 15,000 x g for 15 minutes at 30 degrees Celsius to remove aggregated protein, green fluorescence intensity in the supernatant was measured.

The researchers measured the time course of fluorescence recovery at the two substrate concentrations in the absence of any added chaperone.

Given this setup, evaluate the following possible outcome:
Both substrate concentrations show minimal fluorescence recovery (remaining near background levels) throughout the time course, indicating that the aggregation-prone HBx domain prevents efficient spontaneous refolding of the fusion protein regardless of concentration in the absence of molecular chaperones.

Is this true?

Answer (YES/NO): NO